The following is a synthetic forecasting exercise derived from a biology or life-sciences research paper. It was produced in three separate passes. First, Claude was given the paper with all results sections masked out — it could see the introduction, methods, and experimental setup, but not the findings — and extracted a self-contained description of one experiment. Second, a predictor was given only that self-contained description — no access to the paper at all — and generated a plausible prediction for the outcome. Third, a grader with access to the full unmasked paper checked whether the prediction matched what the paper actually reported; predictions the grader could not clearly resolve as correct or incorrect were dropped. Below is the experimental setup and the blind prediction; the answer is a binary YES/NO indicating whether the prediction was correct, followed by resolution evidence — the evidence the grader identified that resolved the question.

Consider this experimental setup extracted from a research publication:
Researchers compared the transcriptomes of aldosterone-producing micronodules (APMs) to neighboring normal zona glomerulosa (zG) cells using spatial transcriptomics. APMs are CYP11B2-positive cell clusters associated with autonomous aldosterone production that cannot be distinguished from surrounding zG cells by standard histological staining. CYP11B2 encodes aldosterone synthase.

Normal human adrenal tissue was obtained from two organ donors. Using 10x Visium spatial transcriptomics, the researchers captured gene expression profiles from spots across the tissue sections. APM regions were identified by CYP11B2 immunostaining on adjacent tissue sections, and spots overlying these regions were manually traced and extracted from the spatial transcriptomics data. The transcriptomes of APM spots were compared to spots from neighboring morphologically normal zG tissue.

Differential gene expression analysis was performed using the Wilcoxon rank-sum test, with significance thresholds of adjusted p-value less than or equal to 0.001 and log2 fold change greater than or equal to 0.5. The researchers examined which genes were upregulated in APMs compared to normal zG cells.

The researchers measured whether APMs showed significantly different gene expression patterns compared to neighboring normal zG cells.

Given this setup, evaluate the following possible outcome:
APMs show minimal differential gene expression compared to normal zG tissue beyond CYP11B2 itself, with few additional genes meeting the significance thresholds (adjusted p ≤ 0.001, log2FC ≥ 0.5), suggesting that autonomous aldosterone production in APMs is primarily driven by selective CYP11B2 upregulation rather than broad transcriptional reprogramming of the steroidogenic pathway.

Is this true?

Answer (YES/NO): NO